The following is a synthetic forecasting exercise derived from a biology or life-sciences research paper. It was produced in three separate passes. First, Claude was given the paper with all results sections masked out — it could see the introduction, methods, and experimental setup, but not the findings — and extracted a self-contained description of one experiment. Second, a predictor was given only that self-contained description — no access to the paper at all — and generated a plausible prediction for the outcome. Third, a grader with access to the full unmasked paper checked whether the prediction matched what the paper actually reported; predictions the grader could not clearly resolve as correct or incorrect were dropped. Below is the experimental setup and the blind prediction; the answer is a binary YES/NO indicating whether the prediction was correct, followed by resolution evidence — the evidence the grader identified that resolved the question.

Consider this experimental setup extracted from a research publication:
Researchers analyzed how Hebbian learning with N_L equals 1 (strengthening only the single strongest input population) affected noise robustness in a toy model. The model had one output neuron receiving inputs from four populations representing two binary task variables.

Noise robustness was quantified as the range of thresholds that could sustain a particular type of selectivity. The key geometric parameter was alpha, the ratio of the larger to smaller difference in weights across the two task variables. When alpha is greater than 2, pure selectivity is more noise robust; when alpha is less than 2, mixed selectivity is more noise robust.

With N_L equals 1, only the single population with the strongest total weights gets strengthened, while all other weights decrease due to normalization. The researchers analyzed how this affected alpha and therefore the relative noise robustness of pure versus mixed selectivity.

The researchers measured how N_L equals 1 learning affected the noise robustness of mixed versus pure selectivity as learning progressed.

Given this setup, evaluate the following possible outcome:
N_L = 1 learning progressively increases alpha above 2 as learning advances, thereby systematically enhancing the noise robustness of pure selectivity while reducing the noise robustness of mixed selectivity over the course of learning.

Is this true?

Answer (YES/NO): NO